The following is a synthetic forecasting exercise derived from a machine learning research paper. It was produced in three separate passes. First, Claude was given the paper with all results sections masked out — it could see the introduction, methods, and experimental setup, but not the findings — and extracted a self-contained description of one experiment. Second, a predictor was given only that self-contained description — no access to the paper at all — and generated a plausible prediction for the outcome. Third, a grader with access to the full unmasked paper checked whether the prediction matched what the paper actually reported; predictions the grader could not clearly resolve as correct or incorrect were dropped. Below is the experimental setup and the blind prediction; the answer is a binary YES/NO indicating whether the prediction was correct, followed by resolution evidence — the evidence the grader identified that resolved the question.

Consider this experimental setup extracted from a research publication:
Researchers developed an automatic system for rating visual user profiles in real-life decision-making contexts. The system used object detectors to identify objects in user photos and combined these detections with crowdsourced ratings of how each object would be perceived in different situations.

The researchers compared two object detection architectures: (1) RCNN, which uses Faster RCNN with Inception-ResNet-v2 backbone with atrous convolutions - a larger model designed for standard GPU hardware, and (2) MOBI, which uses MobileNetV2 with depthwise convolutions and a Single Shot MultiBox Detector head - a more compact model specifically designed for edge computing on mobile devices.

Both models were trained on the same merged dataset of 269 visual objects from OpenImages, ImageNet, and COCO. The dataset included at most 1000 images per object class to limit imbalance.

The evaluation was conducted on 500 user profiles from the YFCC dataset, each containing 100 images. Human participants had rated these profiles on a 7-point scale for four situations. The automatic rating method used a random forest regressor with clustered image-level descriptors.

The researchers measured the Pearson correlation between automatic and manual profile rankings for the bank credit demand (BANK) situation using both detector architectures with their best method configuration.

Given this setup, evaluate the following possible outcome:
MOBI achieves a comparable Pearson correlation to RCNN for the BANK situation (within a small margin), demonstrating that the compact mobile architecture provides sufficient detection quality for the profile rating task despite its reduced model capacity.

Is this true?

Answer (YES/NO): NO